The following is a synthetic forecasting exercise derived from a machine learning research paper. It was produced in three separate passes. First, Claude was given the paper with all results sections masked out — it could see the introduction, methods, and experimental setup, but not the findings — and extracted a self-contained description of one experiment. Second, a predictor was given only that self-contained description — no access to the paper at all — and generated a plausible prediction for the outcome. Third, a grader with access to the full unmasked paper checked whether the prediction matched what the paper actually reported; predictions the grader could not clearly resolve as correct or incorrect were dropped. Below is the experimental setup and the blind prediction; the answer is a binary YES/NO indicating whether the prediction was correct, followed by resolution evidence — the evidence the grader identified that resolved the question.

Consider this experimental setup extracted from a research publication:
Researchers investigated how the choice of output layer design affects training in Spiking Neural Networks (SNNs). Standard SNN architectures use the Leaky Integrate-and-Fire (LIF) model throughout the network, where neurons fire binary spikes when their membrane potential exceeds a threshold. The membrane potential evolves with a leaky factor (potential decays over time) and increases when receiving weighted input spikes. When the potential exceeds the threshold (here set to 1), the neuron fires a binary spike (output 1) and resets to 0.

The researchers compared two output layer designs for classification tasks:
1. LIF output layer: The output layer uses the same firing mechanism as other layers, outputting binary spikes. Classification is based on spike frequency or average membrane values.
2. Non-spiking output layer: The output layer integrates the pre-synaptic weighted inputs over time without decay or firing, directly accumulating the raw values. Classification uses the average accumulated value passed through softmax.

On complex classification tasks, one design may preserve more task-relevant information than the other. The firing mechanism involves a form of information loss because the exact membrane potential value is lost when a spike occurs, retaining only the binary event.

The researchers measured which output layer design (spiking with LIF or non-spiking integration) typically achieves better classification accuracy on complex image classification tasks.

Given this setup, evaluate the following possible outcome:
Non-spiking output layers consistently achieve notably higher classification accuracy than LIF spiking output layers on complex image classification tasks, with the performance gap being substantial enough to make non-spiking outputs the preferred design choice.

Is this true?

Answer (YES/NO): YES